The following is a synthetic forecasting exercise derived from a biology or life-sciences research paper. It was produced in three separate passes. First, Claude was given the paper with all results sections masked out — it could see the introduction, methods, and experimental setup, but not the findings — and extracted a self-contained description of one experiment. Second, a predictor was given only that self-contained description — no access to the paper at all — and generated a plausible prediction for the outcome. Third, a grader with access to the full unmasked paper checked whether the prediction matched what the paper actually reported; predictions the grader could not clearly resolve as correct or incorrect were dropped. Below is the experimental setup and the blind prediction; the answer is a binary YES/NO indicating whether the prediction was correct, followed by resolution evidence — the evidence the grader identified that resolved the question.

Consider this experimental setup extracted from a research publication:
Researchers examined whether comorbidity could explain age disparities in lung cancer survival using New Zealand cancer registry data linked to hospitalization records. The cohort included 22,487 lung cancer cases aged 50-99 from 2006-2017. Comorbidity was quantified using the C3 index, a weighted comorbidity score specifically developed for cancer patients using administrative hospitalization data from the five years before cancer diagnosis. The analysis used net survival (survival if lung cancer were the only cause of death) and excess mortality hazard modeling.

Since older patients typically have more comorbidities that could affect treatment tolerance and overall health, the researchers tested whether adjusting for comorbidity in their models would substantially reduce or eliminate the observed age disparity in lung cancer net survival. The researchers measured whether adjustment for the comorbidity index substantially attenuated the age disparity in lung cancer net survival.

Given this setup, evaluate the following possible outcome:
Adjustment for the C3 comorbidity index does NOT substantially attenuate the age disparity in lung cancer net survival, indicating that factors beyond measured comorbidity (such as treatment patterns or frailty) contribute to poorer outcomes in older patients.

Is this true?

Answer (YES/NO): YES